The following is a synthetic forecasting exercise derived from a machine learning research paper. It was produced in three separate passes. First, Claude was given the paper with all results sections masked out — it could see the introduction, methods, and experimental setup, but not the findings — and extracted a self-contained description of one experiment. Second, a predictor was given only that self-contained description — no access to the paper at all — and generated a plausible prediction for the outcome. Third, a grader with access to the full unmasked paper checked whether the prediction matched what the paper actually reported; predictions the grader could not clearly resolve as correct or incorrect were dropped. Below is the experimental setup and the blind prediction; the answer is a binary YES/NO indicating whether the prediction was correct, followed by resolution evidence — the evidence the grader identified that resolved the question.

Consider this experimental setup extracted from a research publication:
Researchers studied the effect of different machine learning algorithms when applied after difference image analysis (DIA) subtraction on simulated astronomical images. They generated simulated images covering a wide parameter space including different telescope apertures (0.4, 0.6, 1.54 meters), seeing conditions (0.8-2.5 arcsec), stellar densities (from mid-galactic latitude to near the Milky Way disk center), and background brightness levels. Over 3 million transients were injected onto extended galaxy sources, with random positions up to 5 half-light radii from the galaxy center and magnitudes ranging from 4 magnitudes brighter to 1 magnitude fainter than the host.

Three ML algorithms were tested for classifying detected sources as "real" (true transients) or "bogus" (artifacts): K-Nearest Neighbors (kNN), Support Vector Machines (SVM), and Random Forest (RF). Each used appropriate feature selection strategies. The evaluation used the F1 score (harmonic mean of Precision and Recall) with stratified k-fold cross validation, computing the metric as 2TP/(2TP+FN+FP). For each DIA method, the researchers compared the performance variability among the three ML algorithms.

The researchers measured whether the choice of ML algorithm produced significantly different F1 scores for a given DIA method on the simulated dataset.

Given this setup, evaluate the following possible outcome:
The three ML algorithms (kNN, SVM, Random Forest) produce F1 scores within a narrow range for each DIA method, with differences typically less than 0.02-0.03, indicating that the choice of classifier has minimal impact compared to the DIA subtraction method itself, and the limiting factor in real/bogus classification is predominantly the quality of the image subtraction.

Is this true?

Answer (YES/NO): YES